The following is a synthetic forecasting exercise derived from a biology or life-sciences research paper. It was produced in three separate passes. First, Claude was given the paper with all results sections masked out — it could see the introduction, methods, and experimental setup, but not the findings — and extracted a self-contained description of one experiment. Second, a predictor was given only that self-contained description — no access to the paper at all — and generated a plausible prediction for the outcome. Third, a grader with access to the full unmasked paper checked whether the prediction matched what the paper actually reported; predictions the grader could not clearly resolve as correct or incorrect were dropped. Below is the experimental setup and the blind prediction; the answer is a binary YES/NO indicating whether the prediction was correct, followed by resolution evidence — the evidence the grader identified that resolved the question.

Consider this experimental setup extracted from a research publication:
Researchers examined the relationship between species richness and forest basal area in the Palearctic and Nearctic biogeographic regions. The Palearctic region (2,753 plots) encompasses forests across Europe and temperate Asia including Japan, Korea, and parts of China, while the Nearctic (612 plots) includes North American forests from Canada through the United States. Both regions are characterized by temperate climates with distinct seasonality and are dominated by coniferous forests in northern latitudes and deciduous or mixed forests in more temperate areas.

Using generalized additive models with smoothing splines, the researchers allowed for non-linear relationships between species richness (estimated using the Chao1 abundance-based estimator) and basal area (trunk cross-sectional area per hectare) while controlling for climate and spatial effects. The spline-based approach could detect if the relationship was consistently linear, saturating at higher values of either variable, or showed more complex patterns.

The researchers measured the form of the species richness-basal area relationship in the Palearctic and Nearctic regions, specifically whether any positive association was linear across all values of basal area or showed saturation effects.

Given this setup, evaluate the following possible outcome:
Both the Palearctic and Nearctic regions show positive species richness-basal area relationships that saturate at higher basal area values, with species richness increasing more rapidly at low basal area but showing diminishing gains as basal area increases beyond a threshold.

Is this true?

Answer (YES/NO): NO